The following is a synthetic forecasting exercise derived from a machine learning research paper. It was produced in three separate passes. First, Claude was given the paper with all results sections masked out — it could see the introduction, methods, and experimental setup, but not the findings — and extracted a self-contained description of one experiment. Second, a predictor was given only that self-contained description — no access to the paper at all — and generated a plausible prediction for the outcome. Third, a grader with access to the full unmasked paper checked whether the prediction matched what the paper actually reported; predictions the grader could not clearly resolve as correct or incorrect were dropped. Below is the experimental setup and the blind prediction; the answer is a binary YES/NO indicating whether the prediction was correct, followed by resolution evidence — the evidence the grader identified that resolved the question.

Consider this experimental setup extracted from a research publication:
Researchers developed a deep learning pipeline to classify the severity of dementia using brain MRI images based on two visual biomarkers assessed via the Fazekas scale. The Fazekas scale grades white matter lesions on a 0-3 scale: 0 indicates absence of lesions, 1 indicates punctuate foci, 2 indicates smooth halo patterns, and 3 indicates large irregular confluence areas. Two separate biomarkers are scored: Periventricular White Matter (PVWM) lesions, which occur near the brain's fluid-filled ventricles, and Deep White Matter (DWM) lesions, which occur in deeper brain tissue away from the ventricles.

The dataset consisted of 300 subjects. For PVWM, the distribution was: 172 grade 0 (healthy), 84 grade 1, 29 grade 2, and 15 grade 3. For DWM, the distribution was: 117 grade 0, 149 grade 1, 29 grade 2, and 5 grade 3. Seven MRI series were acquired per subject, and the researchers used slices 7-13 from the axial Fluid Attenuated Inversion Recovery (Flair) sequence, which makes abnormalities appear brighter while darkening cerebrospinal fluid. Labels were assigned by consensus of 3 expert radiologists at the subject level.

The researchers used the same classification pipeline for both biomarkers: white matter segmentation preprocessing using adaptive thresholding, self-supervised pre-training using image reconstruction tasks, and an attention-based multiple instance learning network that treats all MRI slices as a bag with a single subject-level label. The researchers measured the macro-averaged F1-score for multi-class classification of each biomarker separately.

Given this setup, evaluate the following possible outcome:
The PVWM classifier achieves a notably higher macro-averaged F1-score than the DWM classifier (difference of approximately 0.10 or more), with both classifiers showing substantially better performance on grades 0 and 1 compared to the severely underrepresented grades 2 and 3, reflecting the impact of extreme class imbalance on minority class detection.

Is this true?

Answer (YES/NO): NO